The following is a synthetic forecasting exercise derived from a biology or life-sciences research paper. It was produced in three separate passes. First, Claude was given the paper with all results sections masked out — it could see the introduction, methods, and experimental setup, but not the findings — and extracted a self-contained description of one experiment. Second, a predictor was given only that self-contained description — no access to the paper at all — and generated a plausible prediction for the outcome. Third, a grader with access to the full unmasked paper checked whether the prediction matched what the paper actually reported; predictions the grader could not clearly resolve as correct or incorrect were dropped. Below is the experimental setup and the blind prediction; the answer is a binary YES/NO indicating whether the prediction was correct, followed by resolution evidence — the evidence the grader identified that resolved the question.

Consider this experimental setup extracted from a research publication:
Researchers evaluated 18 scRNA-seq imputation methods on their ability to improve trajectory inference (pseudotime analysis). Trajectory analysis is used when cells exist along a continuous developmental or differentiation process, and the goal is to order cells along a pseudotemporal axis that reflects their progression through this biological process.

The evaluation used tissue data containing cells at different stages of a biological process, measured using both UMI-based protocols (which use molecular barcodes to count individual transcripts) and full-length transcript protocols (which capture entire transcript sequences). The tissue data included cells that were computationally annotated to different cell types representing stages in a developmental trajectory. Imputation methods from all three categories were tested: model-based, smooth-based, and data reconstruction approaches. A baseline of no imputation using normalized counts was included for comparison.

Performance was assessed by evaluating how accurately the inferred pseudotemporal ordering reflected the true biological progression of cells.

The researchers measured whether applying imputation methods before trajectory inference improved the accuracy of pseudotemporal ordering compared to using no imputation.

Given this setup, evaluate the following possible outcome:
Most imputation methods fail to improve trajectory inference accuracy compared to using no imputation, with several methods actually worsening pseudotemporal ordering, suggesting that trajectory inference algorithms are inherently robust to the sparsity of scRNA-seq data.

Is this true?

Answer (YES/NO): NO